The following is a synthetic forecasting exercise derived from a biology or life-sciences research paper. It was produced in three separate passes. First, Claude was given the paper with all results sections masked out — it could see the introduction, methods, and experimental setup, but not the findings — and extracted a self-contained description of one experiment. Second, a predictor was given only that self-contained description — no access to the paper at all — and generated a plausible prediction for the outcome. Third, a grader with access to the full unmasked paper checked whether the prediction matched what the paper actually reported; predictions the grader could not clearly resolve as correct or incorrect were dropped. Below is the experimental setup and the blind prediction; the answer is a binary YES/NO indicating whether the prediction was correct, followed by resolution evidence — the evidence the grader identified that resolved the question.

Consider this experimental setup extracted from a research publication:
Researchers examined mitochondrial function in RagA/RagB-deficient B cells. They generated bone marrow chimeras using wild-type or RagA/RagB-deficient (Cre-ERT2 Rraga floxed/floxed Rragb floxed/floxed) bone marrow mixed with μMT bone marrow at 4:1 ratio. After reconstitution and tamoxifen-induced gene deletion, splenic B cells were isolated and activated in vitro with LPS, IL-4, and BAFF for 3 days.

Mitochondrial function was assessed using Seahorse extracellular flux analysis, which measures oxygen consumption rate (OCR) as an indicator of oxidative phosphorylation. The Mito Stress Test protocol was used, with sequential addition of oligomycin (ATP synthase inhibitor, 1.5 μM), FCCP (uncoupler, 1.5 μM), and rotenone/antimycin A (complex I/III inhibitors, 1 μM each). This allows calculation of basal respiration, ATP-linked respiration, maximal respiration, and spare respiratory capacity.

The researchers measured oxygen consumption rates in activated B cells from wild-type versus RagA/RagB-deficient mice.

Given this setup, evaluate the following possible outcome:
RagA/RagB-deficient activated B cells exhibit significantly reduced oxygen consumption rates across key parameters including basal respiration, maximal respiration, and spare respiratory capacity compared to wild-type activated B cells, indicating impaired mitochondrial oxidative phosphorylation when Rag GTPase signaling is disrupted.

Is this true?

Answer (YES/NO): YES